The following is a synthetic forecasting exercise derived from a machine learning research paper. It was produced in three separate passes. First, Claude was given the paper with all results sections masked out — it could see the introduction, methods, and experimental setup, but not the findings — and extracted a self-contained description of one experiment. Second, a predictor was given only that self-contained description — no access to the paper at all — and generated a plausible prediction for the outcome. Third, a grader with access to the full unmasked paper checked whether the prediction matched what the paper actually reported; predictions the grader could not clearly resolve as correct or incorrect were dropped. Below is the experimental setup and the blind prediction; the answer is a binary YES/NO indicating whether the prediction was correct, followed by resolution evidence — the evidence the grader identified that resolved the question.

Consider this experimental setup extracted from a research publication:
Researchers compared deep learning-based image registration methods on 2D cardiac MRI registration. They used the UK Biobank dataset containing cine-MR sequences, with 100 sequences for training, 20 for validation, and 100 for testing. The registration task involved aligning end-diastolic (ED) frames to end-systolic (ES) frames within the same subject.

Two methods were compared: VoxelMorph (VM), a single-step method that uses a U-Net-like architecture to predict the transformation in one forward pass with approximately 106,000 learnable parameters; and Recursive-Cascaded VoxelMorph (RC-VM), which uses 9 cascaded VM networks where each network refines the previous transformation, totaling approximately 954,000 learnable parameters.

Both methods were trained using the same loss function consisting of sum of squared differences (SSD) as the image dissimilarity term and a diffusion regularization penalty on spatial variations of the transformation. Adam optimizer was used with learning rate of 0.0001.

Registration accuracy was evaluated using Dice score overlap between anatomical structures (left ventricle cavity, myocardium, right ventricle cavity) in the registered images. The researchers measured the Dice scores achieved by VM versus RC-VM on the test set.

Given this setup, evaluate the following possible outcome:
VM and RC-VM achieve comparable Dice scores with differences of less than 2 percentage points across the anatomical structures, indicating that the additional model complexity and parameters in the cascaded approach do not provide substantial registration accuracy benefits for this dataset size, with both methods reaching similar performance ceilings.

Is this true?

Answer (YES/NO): NO